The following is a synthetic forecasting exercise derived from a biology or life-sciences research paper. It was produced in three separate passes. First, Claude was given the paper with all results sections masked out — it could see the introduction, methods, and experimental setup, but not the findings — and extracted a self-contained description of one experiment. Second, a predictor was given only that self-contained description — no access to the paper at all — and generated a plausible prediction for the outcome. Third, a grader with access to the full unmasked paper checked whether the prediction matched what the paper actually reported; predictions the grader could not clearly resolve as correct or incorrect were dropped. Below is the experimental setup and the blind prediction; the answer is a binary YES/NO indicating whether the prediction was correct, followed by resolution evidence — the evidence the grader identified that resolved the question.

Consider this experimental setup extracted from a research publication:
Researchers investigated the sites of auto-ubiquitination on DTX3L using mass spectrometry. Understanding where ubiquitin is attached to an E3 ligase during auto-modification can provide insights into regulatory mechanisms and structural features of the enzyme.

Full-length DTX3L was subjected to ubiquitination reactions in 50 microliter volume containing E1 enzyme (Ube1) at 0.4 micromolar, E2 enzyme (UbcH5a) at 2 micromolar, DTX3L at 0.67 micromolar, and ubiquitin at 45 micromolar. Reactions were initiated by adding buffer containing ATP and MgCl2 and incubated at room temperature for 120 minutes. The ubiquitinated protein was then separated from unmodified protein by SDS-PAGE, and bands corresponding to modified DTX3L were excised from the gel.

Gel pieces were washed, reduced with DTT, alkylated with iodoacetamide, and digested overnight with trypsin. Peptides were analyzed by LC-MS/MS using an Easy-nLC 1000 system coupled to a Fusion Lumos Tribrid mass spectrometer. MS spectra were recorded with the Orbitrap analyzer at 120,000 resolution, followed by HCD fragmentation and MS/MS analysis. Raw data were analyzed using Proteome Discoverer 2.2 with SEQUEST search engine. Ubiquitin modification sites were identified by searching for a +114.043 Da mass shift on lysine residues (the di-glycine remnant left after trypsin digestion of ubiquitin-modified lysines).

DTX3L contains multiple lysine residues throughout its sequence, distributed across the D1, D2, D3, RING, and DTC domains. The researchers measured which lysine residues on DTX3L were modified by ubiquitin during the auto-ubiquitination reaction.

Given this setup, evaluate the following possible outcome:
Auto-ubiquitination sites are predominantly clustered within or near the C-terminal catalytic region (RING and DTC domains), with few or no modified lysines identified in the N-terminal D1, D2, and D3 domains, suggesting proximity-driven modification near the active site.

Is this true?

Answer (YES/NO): NO